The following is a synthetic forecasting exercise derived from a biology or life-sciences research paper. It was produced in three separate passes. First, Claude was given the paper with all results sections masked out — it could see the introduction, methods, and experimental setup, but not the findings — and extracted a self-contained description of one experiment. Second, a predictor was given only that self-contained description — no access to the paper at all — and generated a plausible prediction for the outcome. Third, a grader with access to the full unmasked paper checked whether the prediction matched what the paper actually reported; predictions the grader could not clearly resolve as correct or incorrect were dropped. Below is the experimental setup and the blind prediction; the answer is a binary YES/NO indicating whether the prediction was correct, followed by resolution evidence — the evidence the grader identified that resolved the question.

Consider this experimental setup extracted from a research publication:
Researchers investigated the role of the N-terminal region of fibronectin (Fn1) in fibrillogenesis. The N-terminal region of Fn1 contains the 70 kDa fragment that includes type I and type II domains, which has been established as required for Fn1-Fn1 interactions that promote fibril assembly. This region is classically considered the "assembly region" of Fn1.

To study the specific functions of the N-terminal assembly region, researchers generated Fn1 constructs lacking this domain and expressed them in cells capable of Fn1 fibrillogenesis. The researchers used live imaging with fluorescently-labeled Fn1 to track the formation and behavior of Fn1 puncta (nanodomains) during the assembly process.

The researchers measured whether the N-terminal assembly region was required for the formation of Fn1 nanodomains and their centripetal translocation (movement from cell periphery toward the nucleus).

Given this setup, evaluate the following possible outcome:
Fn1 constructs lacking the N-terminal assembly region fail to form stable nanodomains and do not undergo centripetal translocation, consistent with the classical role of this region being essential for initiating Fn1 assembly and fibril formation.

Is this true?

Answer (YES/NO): NO